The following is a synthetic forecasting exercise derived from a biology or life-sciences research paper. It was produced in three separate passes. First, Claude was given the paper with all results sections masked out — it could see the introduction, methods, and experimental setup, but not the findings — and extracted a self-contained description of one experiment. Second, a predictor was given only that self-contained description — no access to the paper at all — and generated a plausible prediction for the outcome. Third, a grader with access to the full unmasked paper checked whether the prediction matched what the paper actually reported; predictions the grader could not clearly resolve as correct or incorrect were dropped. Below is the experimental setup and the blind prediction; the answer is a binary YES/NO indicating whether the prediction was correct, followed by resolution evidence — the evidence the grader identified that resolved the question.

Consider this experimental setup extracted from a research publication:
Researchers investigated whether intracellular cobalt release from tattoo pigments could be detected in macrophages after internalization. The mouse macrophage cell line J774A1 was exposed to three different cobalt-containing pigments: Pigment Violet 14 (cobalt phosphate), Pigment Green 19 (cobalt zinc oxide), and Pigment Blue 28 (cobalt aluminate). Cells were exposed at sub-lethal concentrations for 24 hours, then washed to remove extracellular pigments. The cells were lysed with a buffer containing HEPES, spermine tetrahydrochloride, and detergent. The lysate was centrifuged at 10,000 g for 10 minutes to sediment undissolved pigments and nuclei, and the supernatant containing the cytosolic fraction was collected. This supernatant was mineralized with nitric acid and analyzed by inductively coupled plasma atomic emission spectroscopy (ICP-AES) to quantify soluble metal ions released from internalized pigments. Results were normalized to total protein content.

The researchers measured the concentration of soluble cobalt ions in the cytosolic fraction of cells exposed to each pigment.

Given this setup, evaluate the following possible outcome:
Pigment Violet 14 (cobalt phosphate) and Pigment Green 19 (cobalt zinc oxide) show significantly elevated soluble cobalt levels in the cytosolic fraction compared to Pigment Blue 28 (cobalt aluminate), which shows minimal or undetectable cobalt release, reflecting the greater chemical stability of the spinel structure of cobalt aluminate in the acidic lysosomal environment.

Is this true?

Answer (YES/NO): NO